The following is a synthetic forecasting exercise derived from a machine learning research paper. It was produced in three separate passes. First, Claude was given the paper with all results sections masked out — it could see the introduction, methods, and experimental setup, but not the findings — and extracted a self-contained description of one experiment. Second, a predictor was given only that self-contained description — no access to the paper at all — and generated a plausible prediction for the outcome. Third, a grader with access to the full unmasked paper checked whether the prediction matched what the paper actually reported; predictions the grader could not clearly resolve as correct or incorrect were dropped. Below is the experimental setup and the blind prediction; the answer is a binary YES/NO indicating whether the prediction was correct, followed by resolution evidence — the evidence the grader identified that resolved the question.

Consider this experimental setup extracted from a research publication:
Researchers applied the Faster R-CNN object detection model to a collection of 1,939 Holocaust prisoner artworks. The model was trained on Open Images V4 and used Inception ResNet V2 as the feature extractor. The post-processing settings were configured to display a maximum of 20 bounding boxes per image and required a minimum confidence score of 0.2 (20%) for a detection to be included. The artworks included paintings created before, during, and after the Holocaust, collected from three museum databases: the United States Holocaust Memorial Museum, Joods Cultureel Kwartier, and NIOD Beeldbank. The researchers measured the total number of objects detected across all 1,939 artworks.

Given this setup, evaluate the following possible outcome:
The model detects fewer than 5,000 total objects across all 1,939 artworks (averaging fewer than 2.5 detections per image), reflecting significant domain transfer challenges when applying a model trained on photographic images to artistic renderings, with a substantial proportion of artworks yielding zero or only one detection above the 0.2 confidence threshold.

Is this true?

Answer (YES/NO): NO